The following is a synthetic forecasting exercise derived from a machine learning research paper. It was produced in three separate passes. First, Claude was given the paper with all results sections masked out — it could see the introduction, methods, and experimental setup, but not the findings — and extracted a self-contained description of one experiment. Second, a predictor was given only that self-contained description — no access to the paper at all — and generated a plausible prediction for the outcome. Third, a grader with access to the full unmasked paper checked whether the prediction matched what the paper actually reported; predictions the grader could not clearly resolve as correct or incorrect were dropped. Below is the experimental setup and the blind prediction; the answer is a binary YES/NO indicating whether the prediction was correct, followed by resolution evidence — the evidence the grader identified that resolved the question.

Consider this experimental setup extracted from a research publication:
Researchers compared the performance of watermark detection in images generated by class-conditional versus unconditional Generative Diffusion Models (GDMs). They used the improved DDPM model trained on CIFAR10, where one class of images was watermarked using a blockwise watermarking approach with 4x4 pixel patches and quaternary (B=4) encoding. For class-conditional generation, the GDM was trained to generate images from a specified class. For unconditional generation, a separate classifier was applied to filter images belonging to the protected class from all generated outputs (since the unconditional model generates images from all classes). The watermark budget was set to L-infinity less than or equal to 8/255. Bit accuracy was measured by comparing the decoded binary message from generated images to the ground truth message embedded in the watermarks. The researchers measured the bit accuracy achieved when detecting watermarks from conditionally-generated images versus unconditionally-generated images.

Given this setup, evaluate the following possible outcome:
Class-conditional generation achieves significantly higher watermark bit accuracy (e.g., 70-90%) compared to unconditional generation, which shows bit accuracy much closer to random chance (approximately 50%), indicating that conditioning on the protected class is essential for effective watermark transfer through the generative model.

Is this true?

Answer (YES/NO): NO